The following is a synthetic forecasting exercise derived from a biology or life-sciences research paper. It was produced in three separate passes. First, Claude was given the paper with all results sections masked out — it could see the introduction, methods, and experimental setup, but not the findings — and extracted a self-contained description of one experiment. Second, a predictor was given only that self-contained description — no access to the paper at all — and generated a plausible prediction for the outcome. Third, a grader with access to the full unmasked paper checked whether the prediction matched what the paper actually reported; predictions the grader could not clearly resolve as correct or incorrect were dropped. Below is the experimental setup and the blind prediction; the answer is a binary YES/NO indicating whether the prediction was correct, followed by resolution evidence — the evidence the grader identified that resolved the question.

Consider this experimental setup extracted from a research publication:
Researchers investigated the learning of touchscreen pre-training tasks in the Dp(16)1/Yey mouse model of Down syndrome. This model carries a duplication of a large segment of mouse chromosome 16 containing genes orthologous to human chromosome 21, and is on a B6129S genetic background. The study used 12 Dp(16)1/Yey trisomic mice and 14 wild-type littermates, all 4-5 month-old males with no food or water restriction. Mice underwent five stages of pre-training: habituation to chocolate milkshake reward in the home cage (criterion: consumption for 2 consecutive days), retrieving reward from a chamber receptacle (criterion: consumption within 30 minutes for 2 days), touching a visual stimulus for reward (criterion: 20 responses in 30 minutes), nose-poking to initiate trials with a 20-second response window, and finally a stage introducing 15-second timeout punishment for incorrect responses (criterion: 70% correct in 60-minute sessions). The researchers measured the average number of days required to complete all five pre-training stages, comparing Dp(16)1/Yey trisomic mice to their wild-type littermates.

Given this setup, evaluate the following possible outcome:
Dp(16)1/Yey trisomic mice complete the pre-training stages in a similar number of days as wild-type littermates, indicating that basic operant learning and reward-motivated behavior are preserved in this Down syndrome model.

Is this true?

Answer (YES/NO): YES